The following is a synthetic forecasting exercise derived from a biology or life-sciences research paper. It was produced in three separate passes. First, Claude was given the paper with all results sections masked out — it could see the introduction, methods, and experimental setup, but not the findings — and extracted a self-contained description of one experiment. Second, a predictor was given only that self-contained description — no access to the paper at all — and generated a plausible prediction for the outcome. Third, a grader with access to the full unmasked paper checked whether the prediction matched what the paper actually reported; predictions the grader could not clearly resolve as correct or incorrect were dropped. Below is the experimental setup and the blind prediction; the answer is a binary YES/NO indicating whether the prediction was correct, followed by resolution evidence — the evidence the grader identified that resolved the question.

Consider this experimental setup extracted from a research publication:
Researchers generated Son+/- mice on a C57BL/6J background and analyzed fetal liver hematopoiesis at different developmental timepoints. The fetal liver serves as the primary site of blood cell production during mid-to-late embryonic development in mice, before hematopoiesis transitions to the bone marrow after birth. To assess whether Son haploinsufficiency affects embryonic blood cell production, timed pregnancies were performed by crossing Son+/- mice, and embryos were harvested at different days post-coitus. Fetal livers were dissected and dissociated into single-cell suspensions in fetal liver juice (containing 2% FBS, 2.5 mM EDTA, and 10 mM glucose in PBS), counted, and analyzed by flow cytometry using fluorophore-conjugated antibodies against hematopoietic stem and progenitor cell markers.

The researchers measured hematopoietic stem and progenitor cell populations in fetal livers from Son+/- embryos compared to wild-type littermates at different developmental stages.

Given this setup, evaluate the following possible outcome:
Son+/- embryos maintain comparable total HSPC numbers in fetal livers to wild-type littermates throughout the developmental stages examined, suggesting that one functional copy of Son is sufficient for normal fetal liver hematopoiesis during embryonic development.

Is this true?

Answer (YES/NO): NO